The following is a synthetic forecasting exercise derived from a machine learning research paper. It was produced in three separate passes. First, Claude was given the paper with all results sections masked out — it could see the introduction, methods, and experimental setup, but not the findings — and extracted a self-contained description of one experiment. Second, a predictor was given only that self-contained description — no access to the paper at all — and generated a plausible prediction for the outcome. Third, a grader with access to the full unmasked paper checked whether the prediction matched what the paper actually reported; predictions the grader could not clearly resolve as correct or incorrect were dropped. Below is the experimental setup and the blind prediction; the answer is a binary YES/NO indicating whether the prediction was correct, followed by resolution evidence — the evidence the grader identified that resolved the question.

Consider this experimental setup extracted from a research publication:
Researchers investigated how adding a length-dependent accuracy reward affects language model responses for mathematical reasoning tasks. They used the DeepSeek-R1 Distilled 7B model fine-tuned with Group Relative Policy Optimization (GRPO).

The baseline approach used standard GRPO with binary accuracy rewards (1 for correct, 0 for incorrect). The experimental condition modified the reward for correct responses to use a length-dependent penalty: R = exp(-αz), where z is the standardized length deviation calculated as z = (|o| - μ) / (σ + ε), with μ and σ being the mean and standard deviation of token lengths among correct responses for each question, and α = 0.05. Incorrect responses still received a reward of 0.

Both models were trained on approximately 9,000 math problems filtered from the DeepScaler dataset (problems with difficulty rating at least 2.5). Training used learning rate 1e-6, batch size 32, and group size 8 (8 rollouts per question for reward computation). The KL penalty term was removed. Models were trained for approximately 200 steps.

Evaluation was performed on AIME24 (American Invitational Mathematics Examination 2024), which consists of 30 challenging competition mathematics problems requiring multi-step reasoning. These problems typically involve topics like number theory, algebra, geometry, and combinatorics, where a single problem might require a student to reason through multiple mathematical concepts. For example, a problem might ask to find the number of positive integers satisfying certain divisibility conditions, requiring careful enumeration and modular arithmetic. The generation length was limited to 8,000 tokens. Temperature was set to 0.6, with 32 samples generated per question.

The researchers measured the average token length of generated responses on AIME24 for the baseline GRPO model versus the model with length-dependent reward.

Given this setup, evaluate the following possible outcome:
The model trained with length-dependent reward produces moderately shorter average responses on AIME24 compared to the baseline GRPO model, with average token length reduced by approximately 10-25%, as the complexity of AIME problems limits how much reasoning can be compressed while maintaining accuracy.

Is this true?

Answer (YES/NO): YES